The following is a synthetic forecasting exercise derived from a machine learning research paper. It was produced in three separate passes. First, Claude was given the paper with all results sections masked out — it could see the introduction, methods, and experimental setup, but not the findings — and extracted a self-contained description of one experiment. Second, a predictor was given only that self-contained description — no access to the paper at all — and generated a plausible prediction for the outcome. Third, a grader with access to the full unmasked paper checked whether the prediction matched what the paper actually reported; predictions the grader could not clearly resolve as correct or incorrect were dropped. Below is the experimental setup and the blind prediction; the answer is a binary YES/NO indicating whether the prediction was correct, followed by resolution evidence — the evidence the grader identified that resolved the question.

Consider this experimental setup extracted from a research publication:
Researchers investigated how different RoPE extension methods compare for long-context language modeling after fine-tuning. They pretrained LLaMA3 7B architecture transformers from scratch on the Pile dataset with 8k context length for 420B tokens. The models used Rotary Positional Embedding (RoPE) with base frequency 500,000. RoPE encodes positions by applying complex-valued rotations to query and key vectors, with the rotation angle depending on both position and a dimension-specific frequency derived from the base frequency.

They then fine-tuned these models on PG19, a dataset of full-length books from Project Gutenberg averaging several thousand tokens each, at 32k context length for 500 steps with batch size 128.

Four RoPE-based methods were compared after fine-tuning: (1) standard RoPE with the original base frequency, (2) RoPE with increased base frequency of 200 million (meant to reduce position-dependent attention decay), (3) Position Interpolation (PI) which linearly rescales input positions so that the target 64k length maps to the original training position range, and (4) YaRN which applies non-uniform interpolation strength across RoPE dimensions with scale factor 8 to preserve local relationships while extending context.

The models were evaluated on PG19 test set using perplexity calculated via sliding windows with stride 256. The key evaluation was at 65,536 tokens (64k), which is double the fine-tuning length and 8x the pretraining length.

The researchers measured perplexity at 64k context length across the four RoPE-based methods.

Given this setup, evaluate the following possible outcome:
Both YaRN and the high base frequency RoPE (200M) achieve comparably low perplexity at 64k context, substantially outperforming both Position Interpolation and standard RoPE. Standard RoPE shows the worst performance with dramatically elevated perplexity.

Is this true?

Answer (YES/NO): NO